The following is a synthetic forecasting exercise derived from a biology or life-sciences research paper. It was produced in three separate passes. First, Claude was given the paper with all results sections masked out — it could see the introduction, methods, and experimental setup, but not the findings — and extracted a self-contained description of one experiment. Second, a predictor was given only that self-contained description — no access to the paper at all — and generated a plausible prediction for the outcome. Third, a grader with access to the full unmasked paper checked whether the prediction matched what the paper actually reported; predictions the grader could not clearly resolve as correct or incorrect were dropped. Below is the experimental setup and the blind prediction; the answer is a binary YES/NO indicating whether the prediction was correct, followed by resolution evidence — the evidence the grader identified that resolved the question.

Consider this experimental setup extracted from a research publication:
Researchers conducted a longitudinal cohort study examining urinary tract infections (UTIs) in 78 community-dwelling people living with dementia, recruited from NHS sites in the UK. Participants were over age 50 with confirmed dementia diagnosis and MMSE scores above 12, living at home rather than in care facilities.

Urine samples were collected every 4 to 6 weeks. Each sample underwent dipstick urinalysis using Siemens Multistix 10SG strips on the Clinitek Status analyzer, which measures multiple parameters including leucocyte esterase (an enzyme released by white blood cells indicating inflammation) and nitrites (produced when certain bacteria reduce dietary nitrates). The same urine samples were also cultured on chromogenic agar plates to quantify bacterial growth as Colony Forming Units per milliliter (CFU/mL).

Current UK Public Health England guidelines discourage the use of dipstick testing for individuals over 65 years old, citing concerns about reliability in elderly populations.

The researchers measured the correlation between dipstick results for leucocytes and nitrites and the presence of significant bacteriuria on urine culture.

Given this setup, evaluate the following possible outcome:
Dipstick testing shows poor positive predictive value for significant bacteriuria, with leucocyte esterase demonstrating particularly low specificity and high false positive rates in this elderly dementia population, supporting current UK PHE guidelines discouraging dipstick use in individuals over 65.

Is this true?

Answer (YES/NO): NO